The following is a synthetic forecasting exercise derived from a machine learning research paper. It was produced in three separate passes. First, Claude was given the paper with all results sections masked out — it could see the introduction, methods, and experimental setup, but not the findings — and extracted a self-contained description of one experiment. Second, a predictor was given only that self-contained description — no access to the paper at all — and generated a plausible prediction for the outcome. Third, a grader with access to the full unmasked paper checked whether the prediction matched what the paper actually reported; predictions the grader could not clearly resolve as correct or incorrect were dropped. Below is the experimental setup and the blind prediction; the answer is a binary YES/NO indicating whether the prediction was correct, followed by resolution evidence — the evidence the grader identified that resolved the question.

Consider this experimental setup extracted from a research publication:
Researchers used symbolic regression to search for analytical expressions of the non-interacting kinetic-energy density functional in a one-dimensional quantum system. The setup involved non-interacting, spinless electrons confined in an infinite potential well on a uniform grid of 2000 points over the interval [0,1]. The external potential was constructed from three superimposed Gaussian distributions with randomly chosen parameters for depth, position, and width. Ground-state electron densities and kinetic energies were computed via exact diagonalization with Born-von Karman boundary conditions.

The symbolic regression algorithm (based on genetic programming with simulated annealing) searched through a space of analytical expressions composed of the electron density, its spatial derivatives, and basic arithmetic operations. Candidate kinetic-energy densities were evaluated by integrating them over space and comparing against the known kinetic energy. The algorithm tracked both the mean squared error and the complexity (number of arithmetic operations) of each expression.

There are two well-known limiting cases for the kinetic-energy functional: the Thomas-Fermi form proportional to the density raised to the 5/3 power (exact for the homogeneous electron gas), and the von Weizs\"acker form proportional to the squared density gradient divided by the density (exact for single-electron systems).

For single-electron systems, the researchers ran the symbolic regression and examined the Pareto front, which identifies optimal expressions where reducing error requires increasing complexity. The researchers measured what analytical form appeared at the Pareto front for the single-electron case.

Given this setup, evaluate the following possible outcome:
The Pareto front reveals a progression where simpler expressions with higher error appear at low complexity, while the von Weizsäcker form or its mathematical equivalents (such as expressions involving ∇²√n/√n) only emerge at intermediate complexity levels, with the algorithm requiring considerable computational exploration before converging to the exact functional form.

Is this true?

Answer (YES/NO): YES